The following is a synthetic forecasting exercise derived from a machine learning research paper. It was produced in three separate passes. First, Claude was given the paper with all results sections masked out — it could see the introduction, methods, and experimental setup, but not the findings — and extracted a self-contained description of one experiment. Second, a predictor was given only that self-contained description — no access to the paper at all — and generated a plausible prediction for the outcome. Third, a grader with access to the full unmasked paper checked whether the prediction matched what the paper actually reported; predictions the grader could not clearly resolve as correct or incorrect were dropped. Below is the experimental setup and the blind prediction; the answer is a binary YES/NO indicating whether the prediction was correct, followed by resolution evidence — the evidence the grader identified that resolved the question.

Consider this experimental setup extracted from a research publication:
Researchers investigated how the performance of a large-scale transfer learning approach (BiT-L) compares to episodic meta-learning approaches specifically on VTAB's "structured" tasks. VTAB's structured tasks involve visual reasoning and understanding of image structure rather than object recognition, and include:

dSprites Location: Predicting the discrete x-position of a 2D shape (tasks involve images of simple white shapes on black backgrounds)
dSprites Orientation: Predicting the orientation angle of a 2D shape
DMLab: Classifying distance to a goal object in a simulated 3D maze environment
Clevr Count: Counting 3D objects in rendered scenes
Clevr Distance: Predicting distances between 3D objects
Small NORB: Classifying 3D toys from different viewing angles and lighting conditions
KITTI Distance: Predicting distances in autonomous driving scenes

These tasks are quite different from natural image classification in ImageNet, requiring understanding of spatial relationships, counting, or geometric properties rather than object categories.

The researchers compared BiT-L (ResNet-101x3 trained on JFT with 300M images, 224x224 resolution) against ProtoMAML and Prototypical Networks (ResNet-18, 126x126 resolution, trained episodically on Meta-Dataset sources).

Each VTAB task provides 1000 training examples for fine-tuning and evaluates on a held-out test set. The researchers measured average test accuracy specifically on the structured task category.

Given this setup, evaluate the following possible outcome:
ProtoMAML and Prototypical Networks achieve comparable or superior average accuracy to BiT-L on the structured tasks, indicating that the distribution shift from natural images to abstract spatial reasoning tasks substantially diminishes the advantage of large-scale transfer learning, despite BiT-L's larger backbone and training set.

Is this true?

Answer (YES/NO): NO